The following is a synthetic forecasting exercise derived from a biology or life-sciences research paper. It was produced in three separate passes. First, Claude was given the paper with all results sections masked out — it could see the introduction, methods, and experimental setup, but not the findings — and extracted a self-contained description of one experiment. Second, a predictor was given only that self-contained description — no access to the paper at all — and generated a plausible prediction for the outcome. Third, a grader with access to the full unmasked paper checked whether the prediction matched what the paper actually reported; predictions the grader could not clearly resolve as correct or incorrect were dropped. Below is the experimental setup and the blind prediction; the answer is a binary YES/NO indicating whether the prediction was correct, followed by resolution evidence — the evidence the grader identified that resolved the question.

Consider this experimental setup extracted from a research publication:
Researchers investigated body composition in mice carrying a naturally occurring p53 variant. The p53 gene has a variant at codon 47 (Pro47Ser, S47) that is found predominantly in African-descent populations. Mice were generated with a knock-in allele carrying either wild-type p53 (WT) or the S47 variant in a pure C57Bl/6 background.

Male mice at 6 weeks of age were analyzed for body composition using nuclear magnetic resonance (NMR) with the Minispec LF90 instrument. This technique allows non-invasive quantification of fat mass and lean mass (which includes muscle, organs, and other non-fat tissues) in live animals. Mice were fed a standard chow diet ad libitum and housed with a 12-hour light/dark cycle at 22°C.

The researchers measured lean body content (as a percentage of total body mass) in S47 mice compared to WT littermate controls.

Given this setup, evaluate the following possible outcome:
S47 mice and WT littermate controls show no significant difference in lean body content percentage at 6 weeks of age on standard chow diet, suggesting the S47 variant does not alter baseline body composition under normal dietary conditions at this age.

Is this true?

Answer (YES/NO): NO